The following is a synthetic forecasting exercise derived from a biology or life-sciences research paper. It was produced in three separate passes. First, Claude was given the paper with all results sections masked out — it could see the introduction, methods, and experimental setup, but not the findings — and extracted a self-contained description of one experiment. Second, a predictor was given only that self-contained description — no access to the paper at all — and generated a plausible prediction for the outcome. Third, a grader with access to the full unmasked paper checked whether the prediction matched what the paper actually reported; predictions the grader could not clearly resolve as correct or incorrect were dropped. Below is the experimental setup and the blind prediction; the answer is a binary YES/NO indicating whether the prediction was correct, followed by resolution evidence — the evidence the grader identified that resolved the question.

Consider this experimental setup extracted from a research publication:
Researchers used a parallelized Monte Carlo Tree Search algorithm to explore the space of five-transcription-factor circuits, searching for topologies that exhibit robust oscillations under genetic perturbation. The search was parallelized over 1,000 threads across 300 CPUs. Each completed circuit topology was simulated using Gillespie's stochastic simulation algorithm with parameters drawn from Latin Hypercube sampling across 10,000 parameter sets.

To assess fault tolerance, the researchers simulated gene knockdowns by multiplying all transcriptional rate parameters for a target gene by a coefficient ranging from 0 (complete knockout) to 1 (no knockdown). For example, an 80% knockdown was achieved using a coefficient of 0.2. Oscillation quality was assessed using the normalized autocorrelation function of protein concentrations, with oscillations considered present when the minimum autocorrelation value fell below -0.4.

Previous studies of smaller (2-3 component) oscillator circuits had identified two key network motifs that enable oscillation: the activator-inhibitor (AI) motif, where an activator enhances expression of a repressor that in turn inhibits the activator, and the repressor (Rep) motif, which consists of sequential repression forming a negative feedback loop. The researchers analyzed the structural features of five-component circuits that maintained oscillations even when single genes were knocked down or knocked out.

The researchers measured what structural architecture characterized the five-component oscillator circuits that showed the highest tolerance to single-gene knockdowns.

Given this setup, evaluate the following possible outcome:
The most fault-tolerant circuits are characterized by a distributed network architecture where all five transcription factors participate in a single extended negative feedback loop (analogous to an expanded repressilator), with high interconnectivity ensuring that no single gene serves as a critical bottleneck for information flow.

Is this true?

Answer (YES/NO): NO